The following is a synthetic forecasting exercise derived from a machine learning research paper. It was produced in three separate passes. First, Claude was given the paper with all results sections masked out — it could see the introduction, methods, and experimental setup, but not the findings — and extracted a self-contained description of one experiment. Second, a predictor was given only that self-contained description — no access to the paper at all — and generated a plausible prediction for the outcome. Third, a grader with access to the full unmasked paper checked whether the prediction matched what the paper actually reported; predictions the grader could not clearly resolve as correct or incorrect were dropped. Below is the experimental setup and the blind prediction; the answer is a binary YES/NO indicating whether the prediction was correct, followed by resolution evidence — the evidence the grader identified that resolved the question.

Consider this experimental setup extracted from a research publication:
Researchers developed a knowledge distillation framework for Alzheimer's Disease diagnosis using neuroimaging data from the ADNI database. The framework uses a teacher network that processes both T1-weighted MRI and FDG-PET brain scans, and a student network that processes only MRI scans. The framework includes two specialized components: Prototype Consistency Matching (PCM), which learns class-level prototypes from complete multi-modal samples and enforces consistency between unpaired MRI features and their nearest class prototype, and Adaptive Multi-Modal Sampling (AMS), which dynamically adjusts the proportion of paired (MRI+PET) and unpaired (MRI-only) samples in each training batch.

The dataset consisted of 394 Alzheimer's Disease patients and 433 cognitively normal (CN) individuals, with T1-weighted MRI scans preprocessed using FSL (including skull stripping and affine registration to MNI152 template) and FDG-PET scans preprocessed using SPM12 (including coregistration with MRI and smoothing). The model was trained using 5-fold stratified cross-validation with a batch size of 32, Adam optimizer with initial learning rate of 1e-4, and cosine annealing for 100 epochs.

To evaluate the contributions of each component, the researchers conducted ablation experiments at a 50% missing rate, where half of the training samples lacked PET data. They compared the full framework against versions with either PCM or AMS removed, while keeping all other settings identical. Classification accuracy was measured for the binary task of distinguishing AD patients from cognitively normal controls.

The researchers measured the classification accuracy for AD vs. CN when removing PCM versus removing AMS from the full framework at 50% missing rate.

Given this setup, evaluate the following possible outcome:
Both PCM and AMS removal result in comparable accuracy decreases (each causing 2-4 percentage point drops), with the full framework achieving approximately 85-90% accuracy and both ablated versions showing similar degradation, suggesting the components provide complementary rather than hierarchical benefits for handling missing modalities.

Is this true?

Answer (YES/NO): NO